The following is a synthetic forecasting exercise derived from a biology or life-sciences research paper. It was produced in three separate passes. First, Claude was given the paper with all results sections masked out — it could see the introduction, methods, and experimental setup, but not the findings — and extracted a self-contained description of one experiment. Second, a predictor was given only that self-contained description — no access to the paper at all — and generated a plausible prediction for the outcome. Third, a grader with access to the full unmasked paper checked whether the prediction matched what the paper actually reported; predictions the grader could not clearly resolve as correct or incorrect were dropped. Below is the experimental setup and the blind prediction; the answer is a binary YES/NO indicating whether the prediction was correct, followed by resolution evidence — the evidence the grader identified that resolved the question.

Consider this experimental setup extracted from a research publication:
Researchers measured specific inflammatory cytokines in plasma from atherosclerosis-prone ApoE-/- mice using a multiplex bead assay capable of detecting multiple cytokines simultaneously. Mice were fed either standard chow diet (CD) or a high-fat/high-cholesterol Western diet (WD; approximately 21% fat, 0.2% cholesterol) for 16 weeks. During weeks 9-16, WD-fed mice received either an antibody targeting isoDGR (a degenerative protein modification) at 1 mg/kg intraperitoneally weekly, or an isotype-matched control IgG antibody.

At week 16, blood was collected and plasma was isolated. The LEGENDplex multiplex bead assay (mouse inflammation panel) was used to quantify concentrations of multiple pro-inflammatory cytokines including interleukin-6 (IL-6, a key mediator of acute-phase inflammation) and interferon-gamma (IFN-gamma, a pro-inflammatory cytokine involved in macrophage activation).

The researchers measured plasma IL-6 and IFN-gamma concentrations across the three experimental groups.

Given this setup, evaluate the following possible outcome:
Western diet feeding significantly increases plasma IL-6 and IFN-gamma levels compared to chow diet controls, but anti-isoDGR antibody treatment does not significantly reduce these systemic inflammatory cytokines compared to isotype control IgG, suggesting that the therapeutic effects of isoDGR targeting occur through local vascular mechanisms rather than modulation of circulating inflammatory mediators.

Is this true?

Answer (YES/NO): NO